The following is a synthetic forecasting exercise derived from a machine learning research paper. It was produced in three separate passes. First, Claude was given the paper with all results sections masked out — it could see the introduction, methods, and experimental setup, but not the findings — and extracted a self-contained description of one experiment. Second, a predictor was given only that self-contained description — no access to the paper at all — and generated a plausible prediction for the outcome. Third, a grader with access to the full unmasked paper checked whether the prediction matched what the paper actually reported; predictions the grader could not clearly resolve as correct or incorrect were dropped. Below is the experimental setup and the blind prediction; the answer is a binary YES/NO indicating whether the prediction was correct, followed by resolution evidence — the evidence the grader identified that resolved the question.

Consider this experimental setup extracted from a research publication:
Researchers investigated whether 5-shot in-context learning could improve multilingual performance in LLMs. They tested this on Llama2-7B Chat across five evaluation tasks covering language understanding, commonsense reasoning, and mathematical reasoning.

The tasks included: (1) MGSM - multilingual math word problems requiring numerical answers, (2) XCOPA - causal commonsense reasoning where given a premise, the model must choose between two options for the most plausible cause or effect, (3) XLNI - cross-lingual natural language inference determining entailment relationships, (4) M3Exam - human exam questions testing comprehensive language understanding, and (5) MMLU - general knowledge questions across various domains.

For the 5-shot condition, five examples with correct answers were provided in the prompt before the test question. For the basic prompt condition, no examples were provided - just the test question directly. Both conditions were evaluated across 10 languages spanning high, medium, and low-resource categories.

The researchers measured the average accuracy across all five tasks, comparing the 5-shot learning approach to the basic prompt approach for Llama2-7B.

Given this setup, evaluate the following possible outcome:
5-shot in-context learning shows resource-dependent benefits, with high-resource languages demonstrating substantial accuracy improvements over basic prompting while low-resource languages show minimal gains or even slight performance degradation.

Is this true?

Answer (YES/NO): NO